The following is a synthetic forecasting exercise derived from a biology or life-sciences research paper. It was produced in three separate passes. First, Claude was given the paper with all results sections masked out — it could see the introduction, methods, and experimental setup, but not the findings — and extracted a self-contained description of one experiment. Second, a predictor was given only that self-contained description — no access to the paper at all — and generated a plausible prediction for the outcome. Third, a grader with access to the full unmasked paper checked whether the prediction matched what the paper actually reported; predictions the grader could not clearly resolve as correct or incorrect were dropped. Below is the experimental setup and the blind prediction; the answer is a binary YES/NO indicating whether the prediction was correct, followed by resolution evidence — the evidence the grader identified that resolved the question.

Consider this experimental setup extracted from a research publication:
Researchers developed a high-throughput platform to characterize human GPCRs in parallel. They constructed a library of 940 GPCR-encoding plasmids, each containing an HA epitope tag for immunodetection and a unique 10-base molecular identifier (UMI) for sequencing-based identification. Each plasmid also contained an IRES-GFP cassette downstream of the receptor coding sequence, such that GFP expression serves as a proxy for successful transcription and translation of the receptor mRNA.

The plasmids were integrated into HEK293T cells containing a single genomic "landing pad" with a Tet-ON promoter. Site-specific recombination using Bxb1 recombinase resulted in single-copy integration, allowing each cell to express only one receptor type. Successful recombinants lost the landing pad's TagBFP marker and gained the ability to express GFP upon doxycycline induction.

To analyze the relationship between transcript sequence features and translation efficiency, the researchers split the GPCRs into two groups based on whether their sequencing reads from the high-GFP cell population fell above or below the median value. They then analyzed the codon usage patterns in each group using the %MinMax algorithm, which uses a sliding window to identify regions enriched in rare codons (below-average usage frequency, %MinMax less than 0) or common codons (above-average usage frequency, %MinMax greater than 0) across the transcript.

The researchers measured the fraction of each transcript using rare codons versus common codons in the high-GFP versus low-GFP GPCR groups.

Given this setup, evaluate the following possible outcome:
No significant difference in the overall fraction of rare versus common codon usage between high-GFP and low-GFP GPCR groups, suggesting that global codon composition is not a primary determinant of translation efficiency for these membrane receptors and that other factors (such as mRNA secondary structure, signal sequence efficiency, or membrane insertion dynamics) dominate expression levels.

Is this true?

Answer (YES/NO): NO